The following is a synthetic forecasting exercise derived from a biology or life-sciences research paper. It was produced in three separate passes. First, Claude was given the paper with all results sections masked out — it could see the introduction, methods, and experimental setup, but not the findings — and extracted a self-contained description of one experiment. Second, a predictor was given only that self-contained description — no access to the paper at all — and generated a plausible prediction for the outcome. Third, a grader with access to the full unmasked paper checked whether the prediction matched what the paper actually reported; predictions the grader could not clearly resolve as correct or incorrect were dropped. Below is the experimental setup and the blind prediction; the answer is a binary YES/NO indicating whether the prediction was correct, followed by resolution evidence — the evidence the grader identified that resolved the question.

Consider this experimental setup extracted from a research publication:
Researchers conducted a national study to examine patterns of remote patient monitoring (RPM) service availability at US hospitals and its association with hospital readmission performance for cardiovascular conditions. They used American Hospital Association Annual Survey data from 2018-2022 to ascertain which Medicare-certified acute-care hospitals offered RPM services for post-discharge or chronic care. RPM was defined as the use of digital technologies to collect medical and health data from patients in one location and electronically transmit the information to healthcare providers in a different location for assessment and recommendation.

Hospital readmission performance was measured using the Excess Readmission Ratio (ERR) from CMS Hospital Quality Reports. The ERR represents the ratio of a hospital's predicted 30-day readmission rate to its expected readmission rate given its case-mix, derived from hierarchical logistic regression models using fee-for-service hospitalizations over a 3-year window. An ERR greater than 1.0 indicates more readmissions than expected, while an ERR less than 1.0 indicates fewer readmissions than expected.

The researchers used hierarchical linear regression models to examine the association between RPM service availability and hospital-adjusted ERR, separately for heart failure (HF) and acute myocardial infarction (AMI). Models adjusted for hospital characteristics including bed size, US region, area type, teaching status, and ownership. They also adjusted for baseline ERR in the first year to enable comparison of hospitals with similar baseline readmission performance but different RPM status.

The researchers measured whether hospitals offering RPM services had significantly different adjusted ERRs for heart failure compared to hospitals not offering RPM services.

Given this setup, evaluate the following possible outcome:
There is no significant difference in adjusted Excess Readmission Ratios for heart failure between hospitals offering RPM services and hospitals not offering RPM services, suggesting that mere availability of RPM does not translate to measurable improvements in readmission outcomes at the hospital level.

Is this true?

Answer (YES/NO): NO